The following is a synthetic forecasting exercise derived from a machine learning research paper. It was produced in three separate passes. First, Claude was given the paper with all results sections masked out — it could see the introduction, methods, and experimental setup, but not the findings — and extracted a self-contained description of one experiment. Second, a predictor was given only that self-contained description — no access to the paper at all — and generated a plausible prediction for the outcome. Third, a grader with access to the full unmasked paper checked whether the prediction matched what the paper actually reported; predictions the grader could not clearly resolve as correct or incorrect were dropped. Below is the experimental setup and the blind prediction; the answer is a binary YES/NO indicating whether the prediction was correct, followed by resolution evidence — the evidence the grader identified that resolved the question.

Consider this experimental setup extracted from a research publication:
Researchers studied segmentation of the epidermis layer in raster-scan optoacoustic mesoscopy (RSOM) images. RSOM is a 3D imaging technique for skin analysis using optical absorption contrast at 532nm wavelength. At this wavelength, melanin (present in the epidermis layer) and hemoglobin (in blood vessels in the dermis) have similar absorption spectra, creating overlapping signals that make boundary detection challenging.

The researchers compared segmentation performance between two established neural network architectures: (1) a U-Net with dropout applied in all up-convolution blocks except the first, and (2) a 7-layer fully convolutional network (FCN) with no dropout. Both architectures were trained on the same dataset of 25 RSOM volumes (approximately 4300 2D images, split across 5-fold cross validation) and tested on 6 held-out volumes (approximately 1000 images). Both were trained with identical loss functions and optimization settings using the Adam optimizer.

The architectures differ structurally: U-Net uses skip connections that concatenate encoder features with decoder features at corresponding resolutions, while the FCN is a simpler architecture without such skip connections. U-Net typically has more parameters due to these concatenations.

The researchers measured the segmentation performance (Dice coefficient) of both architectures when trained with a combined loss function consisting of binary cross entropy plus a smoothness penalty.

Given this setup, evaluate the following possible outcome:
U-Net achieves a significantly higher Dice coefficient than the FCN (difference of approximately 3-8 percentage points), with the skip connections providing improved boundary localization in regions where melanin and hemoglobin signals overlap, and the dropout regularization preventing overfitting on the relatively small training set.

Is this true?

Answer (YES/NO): NO